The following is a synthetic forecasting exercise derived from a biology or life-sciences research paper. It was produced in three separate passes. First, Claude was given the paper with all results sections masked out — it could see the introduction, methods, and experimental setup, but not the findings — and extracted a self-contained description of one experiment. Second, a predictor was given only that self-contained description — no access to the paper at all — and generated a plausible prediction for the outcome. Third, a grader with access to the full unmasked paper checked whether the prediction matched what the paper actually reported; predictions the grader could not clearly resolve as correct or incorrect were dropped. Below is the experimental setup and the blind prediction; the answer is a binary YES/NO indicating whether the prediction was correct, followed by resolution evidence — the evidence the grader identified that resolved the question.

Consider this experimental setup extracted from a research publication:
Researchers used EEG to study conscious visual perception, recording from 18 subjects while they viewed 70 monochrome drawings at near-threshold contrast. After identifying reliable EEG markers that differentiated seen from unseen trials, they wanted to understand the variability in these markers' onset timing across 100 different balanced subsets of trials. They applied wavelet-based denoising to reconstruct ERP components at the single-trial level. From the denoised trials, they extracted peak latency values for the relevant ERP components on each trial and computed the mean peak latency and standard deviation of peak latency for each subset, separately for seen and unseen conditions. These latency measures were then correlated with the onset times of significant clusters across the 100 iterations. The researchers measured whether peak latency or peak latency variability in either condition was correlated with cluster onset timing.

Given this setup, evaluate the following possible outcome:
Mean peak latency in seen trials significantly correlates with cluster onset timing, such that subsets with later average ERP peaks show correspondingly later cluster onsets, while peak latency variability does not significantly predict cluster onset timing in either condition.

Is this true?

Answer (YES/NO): NO